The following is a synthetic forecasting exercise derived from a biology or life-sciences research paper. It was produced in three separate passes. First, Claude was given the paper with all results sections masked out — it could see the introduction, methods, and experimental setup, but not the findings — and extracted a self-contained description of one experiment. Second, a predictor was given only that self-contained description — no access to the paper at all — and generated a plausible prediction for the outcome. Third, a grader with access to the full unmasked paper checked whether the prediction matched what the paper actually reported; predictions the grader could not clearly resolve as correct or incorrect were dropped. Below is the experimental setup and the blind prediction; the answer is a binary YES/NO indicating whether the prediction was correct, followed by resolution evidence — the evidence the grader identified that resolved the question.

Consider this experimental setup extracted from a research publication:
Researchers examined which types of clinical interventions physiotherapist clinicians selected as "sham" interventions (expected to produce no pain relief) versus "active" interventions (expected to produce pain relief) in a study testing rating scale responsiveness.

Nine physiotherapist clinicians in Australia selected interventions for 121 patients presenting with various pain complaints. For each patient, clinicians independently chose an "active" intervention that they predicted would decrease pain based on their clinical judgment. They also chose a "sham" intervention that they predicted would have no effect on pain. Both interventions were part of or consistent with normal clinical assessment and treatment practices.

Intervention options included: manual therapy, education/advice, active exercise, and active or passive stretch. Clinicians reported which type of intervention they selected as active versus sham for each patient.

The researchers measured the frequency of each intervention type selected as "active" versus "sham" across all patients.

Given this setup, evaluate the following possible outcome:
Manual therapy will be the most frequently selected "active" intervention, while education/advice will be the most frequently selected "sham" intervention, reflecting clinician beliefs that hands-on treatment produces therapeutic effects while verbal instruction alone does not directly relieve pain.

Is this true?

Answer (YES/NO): NO